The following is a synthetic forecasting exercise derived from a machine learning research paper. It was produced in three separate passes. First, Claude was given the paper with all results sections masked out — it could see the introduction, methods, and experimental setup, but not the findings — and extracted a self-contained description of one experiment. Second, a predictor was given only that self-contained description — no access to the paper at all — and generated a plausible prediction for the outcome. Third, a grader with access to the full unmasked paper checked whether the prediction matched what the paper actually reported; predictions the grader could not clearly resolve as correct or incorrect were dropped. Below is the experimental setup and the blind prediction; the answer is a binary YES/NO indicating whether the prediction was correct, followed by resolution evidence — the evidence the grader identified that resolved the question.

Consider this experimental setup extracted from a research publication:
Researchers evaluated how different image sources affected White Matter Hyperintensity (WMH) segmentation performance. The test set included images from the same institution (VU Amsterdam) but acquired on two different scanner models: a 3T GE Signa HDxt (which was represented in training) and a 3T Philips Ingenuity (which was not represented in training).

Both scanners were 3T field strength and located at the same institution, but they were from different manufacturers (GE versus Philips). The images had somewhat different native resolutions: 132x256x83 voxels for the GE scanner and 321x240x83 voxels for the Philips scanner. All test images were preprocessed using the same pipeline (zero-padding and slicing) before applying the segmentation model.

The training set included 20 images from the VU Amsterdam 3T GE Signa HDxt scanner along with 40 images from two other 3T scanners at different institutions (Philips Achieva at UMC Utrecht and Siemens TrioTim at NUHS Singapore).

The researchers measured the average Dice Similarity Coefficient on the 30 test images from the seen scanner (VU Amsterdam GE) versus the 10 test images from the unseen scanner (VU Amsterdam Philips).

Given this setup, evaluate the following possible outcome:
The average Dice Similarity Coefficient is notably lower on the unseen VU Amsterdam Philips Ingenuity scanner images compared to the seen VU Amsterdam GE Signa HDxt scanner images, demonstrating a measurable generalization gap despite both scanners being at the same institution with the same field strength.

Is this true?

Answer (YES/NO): YES